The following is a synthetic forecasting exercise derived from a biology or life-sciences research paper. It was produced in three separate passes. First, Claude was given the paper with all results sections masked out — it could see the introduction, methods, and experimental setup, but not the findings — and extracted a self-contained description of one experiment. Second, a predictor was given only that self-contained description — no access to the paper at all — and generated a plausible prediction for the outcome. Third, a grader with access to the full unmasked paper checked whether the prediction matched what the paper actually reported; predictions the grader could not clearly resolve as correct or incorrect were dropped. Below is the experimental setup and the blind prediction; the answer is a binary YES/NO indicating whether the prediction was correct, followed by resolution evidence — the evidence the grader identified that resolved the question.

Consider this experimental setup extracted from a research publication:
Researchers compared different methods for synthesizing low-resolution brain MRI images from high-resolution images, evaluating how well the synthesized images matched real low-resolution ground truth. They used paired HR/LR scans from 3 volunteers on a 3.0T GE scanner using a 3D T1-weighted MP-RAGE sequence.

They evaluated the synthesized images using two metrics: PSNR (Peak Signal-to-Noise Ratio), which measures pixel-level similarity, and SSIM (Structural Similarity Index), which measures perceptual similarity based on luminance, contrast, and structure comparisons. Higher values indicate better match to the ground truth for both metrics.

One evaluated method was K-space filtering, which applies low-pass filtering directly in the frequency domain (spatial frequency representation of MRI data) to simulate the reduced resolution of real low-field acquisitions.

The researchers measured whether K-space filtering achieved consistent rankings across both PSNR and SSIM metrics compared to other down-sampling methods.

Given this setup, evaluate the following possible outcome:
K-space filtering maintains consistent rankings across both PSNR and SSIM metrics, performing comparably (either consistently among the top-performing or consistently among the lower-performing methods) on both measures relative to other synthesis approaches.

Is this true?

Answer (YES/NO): NO